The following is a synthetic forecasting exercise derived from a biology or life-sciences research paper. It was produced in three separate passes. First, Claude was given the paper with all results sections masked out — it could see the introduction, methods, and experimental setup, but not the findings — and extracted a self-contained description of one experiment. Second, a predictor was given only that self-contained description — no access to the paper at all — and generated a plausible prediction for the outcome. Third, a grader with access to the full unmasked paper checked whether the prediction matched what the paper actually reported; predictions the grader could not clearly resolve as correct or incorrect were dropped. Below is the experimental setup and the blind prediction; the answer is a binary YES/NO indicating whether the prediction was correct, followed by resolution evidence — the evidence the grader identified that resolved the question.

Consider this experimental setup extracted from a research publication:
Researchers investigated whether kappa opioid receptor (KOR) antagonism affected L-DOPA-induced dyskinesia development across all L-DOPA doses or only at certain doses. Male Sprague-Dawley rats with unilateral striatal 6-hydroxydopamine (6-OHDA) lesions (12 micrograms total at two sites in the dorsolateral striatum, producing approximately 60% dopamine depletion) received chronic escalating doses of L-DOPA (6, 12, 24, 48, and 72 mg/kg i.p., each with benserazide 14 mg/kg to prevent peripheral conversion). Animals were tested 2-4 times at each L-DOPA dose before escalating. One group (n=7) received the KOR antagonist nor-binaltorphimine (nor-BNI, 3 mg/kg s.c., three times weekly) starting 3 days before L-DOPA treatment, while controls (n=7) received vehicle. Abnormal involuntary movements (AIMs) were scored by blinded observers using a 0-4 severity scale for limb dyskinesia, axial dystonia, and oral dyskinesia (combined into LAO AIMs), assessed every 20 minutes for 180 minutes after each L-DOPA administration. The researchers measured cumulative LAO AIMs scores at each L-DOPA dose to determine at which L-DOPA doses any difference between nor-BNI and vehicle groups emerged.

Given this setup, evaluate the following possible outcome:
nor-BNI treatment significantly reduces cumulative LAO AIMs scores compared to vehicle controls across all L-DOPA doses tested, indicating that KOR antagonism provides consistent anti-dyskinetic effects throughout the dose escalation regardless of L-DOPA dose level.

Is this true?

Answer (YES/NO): NO